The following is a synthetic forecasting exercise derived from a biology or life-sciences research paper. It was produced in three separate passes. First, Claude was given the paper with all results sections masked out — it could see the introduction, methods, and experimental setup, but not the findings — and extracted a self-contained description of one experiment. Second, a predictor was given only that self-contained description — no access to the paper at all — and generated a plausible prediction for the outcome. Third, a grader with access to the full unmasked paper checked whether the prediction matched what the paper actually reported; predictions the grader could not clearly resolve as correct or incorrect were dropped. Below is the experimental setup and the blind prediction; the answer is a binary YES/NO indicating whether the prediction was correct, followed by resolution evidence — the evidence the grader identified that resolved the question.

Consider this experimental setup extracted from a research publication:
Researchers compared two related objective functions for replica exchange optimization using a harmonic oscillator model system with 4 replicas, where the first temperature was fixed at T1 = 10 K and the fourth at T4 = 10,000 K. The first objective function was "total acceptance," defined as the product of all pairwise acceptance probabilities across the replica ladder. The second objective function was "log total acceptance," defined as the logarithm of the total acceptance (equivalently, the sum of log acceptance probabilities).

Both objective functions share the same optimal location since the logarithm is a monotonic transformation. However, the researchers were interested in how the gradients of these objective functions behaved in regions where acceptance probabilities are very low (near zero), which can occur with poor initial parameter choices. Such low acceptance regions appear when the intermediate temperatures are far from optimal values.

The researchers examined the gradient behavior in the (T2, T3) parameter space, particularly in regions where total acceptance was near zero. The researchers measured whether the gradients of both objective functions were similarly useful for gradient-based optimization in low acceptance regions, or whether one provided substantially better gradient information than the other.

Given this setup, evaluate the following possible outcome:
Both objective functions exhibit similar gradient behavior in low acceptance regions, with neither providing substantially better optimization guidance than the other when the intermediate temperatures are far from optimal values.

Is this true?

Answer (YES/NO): NO